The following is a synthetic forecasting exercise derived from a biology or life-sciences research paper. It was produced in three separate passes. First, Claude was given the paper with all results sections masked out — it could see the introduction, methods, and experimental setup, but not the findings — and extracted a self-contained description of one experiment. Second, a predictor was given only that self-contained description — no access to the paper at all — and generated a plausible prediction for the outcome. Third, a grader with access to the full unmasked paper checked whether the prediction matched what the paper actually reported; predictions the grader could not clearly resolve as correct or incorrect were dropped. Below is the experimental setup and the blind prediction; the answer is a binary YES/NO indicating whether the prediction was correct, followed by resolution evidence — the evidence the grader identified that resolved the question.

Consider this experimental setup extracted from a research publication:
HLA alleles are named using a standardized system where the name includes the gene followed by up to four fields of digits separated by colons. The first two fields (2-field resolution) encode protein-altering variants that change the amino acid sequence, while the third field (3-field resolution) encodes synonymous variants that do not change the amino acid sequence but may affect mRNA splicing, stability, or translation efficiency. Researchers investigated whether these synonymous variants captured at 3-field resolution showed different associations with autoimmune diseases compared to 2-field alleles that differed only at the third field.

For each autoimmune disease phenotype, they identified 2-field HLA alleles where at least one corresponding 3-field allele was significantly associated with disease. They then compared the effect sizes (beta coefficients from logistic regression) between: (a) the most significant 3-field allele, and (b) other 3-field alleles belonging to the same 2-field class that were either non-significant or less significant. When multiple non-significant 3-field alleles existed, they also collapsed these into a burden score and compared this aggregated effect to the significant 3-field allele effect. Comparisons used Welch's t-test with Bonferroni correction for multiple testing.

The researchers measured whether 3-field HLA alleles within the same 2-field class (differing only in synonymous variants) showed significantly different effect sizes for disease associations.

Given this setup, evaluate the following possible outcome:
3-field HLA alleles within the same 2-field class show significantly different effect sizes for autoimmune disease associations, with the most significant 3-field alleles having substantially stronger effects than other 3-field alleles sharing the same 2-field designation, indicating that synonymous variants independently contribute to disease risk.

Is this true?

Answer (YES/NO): NO